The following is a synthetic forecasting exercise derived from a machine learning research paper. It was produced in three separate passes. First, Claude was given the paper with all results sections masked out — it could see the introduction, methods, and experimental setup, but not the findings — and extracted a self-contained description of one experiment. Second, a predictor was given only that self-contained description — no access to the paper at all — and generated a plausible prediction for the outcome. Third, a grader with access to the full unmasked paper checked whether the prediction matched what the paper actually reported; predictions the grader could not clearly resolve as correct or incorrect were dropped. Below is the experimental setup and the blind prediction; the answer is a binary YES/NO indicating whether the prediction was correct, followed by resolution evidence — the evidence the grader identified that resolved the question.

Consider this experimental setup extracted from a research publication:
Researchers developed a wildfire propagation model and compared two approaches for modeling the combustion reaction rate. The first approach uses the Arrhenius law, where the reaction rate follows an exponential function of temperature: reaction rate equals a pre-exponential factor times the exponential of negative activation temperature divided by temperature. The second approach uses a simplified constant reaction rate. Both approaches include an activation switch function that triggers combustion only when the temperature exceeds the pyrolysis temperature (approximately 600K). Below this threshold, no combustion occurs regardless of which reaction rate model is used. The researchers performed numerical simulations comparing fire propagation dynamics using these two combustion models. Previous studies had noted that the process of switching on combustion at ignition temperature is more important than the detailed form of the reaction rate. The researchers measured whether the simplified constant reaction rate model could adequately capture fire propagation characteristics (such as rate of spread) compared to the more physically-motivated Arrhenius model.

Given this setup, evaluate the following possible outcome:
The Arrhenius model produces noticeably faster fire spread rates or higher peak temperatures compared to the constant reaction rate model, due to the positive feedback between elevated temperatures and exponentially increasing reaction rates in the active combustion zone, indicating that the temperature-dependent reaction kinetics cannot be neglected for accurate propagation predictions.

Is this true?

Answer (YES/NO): NO